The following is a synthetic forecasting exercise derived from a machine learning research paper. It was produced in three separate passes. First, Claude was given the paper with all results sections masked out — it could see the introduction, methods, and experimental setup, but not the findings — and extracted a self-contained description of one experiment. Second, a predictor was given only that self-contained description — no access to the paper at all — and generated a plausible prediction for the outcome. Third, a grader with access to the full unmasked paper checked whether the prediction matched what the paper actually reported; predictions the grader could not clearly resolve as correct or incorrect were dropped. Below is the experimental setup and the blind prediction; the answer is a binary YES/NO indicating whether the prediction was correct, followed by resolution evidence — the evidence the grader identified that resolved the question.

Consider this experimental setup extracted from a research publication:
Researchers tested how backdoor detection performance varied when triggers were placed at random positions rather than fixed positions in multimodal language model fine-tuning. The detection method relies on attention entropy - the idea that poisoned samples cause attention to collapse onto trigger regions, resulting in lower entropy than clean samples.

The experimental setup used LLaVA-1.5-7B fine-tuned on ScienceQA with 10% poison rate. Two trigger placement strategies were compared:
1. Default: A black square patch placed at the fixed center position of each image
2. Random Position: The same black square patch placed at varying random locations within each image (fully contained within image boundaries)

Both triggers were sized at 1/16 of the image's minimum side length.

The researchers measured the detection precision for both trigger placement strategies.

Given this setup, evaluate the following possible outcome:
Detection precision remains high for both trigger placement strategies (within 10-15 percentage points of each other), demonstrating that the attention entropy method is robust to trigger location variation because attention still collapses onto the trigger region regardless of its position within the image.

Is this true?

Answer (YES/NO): YES